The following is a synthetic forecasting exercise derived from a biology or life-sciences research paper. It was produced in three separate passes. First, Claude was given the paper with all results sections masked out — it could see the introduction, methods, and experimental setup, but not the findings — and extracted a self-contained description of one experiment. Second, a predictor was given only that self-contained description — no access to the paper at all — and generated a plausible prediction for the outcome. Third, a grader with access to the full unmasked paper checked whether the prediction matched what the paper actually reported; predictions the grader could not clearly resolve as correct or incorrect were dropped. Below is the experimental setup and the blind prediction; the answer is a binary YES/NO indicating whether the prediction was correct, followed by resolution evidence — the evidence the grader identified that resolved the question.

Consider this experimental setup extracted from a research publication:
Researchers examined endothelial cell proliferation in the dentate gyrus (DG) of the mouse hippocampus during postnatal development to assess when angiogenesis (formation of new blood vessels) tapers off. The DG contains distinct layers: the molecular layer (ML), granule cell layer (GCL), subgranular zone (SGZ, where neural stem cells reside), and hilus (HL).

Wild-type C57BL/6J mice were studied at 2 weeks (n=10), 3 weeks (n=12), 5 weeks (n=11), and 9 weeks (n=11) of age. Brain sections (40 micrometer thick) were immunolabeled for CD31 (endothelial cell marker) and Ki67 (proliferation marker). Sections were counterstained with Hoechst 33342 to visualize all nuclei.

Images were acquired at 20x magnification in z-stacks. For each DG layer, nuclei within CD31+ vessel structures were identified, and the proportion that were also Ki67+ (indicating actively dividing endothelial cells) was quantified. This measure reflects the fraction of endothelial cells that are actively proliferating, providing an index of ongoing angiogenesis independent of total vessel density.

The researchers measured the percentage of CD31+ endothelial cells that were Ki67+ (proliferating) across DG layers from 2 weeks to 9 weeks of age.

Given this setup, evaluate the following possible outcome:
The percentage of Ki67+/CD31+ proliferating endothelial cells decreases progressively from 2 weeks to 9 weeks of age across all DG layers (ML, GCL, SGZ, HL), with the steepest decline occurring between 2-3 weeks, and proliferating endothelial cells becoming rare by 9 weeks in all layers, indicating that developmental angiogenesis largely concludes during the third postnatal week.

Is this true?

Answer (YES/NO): YES